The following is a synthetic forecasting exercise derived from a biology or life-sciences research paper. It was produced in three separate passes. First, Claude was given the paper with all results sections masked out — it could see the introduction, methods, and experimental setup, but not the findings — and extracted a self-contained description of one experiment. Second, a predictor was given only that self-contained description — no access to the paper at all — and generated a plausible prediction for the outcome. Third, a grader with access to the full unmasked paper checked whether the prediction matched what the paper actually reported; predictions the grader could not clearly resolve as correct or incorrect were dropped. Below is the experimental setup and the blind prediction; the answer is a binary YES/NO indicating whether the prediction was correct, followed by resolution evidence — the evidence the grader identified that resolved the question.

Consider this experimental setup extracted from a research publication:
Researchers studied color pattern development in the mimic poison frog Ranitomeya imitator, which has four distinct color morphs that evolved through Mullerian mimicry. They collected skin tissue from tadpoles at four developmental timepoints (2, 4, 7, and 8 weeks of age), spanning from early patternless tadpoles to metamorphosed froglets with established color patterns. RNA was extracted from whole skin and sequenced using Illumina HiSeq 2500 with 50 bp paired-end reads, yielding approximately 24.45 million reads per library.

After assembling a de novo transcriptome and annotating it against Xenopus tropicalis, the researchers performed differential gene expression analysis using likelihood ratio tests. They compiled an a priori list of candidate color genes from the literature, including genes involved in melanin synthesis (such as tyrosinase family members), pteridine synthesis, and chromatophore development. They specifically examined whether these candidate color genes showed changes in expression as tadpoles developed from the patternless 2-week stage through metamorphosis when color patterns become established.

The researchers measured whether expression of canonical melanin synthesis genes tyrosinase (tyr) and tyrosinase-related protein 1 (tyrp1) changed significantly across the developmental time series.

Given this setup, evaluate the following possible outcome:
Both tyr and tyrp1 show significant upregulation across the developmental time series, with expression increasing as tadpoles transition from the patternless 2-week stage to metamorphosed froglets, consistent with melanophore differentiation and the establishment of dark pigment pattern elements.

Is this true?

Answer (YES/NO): YES